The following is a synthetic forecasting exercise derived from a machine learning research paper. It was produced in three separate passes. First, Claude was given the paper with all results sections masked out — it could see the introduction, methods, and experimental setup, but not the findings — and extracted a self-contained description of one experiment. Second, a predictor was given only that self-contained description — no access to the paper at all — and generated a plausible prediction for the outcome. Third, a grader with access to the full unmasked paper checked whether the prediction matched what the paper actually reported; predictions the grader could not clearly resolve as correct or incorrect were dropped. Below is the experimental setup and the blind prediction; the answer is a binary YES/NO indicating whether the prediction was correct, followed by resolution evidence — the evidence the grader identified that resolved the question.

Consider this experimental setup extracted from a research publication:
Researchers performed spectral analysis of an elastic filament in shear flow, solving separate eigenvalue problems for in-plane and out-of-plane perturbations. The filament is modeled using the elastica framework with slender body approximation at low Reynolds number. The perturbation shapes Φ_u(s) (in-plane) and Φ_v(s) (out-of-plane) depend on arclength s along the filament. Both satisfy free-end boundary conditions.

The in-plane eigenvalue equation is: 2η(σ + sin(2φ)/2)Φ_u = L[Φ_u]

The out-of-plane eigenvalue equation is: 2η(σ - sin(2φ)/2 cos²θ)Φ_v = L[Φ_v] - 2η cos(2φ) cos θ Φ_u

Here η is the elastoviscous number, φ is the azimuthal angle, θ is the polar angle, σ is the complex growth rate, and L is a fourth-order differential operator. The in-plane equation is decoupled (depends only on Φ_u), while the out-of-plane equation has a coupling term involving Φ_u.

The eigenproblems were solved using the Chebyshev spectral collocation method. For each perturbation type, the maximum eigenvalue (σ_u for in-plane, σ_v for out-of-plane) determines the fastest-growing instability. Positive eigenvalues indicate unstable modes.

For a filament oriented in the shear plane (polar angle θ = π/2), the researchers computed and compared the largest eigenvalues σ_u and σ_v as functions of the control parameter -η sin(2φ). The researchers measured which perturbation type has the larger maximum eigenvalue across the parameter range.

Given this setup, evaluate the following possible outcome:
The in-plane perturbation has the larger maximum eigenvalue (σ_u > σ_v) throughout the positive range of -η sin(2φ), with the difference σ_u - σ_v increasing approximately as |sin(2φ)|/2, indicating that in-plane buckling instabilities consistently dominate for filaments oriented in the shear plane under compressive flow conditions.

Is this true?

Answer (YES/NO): YES